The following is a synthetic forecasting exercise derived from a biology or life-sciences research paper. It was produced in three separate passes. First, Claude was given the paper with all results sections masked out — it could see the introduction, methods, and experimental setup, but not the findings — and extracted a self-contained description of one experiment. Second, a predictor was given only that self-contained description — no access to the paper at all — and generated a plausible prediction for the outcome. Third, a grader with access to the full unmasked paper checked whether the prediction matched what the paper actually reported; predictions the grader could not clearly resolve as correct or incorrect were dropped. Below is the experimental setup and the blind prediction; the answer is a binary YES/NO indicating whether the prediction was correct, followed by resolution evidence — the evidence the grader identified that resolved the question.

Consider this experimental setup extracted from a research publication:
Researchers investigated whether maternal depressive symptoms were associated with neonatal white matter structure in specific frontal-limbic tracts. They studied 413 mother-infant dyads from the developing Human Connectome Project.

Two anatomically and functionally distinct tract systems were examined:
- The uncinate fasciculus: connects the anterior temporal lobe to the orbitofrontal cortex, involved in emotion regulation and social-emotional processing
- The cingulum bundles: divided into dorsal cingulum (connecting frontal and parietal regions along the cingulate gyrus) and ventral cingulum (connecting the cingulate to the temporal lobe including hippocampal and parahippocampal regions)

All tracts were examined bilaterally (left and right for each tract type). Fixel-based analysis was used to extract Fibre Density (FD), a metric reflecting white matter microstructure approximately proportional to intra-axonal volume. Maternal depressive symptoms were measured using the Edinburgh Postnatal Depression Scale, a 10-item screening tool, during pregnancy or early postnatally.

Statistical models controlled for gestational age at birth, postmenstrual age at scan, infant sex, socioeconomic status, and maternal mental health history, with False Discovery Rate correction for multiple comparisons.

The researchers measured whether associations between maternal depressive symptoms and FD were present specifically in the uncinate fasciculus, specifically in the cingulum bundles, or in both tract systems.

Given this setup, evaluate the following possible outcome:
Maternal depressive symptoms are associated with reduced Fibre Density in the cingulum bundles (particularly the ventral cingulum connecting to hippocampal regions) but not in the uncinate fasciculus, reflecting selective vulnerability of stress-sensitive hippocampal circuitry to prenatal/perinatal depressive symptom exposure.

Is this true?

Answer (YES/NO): NO